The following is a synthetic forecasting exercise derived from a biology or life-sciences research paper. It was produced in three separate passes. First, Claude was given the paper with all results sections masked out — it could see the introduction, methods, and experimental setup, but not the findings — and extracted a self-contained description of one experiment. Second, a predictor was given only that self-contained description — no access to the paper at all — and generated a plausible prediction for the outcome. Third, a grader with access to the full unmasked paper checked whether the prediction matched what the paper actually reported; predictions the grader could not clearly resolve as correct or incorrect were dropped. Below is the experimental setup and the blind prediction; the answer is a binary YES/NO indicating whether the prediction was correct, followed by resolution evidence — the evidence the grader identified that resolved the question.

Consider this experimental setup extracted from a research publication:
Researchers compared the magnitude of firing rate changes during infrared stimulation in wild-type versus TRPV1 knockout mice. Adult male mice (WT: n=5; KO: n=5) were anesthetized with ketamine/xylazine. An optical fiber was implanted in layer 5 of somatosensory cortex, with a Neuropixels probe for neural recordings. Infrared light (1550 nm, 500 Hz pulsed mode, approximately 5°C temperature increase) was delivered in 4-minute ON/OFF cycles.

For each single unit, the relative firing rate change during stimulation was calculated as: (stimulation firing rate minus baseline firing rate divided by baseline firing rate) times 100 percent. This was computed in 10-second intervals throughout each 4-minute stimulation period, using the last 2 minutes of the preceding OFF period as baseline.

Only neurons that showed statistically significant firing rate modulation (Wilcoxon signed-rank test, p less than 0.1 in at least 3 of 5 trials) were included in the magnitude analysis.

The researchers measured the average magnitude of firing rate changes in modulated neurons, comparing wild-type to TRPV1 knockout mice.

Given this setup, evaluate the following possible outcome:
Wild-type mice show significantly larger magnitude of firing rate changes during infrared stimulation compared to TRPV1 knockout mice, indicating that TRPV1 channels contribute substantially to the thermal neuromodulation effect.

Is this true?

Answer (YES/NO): YES